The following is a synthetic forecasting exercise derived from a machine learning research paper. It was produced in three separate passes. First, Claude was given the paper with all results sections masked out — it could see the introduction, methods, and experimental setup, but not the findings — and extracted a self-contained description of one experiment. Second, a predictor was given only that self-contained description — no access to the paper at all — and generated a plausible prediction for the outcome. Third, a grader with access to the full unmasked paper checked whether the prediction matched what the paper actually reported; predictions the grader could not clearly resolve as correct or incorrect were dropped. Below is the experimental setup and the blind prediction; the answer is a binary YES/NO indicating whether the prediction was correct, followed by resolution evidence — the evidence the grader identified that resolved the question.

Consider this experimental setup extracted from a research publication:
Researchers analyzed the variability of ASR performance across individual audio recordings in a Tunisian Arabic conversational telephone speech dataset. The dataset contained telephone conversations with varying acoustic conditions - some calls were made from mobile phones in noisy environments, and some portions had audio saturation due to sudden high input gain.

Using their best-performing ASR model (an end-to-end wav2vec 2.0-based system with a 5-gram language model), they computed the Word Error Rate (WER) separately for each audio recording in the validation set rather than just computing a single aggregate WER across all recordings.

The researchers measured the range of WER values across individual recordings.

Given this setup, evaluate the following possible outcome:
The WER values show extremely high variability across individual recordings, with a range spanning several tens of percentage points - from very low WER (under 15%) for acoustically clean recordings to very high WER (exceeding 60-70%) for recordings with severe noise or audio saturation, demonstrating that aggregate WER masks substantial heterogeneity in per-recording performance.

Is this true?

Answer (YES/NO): NO